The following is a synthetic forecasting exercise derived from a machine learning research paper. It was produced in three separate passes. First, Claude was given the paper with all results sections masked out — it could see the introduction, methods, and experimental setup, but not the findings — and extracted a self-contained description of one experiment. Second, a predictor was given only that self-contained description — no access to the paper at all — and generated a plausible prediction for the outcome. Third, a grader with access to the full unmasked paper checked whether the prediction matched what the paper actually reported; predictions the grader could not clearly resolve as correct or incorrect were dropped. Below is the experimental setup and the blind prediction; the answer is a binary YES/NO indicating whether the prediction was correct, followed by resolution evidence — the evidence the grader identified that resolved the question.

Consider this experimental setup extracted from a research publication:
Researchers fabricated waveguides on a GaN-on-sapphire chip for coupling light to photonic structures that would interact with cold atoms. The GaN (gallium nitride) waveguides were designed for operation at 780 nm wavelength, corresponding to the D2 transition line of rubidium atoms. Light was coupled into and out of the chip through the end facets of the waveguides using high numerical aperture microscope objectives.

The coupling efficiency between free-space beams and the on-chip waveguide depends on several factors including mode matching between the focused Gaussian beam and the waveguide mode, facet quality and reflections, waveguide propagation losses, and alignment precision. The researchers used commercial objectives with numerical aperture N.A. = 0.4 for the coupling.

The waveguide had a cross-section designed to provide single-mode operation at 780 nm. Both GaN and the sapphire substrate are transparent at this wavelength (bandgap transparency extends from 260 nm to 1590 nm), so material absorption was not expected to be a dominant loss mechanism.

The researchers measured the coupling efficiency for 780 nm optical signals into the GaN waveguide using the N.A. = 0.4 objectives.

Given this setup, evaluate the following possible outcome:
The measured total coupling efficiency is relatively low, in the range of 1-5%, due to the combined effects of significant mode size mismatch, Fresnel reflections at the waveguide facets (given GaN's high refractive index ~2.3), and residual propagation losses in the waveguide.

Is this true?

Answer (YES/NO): NO